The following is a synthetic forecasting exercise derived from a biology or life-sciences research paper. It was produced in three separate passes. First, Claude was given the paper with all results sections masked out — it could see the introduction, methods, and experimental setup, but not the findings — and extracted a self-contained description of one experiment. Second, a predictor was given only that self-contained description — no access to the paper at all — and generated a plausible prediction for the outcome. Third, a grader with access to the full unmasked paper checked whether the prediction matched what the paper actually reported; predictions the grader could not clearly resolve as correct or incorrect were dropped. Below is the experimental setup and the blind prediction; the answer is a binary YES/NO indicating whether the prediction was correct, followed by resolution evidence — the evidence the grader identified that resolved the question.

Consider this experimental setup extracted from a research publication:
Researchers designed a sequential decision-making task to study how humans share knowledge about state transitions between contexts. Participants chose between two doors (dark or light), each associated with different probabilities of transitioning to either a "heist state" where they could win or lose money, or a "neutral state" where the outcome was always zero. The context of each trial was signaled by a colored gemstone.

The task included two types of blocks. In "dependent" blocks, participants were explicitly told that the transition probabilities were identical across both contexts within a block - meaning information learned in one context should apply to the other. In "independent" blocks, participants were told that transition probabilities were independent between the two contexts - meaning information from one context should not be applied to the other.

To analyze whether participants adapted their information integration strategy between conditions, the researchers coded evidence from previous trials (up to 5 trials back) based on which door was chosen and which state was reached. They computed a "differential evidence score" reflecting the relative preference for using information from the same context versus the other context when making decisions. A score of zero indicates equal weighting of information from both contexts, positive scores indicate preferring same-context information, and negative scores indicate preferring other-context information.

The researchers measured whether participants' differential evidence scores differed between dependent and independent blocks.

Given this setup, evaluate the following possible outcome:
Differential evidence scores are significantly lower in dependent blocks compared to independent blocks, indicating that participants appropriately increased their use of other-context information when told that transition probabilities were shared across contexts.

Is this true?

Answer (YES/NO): NO